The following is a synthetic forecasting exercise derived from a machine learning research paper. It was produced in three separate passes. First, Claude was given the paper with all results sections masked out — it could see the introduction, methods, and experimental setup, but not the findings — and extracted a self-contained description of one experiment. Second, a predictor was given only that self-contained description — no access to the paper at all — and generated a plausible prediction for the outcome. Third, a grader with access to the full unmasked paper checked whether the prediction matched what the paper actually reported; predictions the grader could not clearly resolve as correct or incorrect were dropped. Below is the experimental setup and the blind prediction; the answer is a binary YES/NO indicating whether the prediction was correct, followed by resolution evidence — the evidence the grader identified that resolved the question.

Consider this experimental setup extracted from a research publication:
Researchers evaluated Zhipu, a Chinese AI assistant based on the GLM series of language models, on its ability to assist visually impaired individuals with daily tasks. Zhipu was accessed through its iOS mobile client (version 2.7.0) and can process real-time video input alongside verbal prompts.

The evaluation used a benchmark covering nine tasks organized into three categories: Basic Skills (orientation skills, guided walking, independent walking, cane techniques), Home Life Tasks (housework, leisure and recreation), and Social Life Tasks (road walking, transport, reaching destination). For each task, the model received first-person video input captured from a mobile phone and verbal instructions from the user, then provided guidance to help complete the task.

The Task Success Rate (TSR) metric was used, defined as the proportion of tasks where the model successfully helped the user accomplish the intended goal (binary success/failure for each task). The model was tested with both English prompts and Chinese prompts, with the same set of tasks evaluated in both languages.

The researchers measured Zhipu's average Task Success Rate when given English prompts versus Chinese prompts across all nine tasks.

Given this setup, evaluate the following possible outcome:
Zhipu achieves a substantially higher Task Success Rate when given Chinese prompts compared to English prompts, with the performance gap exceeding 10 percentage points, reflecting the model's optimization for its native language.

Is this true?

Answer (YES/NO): YES